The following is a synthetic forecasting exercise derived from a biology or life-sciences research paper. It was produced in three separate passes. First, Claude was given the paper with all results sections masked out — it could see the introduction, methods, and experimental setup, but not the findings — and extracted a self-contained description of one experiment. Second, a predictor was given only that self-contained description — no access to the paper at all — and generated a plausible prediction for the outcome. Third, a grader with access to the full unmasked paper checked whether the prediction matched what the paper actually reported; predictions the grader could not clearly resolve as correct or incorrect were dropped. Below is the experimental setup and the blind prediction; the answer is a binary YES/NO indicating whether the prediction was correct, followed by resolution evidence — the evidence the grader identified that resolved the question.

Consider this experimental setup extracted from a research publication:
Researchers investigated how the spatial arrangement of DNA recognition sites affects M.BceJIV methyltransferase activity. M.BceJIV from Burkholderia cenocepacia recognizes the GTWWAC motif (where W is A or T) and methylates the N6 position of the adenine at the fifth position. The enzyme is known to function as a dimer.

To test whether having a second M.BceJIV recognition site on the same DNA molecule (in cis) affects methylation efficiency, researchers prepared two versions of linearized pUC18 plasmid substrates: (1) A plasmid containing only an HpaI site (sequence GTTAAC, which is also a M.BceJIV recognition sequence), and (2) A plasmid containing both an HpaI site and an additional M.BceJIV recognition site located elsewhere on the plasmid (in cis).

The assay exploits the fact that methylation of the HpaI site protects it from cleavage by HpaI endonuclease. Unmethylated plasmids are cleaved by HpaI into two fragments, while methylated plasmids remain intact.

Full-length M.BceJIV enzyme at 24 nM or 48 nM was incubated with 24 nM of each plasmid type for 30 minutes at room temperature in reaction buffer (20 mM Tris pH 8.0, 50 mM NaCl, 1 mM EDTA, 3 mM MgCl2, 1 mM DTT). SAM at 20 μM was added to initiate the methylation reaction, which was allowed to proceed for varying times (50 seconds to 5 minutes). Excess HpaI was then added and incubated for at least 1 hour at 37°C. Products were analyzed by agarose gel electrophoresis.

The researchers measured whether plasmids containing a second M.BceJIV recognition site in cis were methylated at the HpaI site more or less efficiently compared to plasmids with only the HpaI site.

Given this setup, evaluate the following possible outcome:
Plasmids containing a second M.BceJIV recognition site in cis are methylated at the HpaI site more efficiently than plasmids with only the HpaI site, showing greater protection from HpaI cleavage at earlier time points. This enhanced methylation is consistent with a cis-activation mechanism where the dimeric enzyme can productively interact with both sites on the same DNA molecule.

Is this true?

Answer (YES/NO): NO